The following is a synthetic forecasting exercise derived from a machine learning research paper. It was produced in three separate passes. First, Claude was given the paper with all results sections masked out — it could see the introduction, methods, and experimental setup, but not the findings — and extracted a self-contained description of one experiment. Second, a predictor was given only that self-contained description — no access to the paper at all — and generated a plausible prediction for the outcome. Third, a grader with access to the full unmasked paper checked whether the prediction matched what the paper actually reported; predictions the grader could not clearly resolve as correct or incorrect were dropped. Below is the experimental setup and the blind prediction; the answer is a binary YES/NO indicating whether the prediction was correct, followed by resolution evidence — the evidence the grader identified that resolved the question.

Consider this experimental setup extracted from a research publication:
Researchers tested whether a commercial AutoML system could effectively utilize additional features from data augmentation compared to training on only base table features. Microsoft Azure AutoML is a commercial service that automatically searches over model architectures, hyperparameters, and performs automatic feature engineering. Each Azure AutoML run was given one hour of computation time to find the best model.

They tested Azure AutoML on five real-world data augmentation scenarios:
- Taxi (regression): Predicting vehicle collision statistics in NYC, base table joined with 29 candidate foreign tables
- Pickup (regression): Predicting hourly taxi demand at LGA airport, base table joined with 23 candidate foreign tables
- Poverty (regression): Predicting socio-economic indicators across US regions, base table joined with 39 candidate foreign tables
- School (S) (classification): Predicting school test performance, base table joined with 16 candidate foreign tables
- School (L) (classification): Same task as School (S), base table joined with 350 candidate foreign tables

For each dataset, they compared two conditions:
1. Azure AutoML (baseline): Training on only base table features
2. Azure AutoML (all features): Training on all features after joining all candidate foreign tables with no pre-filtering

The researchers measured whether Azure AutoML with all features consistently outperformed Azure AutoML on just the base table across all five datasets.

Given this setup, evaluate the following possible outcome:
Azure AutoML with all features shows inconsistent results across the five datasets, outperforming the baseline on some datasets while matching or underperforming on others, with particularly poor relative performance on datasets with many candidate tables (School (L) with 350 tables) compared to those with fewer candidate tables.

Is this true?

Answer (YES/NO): YES